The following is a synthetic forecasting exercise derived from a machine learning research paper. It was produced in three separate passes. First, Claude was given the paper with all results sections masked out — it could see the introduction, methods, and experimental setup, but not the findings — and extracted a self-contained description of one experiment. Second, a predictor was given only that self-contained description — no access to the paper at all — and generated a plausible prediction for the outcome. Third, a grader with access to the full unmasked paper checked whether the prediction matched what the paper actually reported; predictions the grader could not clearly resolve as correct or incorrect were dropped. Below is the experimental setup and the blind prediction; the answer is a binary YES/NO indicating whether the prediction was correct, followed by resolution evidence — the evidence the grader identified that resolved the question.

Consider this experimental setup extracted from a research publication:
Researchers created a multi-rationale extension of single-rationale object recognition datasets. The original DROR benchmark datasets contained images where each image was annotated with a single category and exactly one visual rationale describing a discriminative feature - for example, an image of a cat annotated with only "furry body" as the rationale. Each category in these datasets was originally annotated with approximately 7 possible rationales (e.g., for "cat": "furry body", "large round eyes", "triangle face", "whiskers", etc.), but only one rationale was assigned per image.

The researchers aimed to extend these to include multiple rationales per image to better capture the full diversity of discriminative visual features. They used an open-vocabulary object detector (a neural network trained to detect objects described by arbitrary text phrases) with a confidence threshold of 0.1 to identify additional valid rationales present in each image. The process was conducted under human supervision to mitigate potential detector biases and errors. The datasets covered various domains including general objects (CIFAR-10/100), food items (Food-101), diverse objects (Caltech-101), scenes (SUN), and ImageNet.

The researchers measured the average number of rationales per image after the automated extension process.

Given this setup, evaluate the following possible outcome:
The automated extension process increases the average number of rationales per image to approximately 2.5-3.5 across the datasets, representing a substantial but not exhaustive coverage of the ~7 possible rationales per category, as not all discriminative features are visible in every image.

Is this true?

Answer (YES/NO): YES